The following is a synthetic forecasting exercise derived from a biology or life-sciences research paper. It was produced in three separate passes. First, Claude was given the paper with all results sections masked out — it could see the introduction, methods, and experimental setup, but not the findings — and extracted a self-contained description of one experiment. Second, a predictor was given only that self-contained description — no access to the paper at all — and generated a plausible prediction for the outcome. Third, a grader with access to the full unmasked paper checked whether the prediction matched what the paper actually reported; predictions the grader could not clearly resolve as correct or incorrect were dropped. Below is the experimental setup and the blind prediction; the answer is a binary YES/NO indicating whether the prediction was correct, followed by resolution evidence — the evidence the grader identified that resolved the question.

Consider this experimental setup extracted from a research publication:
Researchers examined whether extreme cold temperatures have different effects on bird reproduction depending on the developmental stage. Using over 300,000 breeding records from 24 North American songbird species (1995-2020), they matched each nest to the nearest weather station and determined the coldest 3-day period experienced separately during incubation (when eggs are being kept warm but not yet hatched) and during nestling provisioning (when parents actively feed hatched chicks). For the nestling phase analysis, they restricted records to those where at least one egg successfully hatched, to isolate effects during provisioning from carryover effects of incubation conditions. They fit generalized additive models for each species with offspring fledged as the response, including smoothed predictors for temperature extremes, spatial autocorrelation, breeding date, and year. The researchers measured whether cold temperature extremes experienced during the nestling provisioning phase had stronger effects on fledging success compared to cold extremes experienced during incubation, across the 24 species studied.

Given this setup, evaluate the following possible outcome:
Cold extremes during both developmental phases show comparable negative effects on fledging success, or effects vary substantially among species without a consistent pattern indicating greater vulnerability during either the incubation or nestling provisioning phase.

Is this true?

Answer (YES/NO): YES